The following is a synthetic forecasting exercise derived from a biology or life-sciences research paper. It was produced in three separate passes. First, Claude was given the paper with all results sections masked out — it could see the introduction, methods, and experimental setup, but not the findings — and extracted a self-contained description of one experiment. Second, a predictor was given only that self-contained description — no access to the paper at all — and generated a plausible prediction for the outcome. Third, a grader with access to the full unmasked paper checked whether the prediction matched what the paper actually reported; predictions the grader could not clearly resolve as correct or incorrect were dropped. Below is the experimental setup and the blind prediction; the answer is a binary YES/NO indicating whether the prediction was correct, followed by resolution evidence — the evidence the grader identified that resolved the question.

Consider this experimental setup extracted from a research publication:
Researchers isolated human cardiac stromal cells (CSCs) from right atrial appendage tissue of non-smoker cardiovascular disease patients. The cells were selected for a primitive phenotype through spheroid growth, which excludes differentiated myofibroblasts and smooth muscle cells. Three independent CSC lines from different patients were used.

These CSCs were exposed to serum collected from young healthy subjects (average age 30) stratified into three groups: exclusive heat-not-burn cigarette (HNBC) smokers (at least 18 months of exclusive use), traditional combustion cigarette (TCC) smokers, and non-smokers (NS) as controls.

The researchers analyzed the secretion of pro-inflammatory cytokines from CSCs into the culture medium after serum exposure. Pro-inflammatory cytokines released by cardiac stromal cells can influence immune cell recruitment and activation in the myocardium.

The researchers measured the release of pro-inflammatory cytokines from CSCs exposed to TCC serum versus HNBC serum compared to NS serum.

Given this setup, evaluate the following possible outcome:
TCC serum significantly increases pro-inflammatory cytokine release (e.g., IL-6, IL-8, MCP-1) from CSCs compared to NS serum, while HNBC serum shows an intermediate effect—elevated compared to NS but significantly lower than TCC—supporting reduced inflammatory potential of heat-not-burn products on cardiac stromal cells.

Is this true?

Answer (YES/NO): NO